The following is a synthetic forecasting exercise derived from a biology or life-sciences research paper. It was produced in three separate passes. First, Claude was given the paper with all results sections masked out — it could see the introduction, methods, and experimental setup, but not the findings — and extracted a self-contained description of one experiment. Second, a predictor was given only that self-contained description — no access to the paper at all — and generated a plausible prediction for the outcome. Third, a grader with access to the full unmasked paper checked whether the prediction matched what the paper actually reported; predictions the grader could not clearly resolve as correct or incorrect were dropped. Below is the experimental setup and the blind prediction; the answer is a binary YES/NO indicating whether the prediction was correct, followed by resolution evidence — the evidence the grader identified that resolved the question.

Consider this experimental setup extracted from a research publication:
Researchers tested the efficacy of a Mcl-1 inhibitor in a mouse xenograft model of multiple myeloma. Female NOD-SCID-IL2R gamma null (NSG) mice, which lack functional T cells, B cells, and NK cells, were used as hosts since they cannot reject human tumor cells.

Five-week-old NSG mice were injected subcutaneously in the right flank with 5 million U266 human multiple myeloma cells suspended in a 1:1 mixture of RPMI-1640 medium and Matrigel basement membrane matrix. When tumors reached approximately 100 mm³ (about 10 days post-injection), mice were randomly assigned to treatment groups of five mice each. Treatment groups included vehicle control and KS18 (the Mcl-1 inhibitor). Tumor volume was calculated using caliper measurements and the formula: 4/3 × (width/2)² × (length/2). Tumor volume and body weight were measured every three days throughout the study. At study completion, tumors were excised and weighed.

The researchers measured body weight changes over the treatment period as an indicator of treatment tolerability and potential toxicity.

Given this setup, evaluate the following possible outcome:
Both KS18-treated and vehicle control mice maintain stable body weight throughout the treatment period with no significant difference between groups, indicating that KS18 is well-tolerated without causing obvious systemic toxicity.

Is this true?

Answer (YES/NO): YES